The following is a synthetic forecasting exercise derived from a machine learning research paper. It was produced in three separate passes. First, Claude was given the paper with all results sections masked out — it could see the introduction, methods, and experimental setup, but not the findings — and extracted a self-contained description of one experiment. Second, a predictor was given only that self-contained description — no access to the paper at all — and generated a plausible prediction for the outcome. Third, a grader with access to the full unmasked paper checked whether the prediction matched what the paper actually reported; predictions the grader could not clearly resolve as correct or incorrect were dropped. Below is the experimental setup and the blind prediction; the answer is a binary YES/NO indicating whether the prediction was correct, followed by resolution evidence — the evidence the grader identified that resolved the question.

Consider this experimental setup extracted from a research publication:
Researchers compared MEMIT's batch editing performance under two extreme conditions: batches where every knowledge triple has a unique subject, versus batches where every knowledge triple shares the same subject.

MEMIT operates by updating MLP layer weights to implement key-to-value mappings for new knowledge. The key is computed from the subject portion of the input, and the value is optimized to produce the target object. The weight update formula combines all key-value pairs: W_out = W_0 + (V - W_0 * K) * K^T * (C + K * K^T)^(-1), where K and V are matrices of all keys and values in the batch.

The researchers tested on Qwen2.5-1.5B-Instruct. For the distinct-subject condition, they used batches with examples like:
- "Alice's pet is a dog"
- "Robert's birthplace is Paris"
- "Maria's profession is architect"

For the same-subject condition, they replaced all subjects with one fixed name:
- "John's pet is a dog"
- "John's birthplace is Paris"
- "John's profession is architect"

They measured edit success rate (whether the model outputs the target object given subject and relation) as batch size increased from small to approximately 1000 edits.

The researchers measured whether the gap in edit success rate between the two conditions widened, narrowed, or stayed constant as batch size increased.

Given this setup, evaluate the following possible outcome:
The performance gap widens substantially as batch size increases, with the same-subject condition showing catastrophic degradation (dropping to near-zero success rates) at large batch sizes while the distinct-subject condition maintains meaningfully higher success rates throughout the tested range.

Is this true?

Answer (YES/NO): NO